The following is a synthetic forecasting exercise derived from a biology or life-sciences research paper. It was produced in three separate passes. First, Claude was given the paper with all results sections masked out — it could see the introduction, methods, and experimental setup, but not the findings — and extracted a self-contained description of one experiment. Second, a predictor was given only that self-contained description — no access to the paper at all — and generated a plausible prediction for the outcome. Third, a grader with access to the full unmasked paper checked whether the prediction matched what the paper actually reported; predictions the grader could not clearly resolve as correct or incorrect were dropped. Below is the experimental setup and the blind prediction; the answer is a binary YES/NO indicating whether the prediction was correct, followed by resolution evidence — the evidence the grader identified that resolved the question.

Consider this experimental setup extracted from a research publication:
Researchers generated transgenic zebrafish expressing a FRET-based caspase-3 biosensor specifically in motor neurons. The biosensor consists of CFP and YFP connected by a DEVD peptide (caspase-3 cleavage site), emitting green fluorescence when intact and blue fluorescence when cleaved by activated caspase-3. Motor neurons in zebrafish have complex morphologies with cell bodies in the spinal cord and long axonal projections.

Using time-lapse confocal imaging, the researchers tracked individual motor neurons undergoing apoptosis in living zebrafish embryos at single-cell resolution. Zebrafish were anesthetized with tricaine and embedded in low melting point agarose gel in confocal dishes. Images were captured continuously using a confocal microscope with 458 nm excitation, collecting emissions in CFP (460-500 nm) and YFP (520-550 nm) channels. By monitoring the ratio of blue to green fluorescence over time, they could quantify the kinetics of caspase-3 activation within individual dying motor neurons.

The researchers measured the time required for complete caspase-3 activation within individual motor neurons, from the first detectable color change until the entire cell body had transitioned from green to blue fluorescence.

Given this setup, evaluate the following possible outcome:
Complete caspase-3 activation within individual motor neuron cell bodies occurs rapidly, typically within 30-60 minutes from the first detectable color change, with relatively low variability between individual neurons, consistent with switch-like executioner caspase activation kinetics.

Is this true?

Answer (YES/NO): NO